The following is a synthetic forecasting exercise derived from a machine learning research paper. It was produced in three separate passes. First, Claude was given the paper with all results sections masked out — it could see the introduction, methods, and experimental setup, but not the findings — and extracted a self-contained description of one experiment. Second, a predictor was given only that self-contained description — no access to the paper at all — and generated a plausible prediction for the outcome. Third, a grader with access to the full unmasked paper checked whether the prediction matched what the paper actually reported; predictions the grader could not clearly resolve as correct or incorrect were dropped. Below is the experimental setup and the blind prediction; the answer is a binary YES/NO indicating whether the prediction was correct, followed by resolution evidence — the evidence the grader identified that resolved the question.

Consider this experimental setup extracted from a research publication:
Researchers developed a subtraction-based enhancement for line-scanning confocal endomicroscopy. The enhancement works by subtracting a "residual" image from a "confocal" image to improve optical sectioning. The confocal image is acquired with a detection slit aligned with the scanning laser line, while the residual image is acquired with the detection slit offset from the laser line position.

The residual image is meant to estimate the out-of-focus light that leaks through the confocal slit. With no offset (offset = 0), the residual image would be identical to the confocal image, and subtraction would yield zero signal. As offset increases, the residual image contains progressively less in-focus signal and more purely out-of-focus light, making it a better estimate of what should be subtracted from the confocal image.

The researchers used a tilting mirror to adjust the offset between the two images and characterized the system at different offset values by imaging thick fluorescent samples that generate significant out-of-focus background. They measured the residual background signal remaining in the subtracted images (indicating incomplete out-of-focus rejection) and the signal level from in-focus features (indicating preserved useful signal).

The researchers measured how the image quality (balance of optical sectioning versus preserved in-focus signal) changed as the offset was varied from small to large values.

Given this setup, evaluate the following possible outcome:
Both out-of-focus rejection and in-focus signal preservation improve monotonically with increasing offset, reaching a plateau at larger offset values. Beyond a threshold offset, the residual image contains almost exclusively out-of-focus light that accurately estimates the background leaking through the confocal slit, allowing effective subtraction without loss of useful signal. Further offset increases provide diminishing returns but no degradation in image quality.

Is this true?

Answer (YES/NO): NO